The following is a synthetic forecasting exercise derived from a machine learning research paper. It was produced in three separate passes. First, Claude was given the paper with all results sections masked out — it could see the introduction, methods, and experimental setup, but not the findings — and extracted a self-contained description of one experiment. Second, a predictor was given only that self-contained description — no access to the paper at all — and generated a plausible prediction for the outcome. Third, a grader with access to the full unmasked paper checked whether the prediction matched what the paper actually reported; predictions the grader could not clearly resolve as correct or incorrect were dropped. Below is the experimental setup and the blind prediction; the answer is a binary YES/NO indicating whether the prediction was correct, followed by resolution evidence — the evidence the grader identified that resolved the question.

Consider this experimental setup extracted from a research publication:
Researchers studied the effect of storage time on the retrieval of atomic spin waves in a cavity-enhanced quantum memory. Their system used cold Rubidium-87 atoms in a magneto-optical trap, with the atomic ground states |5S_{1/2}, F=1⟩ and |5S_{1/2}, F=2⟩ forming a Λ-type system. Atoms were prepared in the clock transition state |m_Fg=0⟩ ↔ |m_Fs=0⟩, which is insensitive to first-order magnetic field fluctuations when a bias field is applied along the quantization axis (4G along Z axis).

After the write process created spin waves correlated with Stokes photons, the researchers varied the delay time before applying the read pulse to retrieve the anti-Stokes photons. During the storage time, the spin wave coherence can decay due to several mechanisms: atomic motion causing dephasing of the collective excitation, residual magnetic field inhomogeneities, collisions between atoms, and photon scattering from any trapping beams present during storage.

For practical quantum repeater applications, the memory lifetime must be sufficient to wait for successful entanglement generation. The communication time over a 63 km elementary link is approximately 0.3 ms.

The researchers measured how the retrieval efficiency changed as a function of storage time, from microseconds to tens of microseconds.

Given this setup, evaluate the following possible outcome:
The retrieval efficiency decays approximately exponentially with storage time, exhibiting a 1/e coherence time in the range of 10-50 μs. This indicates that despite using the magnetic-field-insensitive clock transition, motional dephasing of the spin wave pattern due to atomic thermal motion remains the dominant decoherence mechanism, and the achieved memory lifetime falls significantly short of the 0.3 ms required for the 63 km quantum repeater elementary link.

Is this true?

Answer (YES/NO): NO